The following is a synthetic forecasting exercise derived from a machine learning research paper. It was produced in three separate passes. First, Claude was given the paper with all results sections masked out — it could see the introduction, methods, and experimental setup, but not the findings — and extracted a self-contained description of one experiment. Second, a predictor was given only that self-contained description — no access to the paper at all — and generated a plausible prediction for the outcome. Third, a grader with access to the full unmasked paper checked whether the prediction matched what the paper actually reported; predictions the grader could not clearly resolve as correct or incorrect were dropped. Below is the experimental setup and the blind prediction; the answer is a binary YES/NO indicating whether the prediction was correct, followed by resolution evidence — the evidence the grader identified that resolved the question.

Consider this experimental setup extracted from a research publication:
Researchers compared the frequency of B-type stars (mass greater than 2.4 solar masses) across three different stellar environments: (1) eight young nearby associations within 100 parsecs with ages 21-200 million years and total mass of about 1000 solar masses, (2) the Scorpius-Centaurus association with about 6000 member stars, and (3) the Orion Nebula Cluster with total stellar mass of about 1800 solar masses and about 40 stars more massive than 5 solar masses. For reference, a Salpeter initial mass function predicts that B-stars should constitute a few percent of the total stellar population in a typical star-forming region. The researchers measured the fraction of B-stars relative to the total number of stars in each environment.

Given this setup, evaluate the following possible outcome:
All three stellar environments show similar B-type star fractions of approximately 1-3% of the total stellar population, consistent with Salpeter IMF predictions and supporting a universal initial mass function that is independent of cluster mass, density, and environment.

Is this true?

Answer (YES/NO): NO